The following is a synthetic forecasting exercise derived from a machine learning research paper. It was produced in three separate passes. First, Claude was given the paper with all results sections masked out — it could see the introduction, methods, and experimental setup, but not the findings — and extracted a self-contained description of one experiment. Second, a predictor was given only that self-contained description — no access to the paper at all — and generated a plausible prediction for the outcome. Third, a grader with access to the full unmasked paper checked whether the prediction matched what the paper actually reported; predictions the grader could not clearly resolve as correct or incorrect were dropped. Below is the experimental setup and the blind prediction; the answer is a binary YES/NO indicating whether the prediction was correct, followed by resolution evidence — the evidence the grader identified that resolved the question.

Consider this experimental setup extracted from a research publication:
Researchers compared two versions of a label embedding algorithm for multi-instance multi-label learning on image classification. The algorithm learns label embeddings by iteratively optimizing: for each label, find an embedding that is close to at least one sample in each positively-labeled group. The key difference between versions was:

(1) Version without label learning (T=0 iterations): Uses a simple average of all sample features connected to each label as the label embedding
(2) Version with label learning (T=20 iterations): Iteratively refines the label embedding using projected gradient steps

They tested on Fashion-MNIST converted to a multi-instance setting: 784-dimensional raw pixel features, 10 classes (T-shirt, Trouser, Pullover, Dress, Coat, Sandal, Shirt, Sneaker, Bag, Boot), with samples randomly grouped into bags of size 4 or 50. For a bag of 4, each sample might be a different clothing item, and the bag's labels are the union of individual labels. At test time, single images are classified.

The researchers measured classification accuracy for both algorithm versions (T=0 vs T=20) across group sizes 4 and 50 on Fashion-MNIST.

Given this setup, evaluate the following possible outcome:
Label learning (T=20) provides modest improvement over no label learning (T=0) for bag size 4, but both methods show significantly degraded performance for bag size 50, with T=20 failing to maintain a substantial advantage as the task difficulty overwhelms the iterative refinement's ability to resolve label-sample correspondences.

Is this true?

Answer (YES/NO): NO